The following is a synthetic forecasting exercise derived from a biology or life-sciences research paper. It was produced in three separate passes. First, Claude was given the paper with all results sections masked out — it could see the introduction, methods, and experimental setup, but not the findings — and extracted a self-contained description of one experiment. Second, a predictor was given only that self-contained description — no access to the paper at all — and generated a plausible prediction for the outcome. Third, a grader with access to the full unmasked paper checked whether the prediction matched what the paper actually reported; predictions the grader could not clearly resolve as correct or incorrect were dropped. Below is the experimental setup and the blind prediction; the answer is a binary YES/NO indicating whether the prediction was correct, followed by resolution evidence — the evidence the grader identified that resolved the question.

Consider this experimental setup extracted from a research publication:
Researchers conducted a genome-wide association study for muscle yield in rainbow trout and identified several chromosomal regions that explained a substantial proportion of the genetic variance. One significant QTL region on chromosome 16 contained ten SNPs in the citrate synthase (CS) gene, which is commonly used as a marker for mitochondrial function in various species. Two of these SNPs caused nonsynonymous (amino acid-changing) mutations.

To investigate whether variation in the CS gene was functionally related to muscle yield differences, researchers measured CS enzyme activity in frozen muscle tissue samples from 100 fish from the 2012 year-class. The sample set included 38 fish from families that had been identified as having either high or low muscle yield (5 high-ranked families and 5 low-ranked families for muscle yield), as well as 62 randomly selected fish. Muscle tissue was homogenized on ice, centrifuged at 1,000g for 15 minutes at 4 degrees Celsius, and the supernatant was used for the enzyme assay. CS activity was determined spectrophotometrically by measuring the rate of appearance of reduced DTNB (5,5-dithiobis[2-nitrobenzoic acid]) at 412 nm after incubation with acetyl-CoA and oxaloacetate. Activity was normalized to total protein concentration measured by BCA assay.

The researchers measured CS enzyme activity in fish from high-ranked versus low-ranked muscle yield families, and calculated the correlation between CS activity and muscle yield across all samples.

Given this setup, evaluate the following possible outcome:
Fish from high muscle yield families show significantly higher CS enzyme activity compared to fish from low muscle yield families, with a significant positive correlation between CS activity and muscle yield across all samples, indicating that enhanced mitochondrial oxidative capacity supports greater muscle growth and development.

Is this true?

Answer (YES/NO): YES